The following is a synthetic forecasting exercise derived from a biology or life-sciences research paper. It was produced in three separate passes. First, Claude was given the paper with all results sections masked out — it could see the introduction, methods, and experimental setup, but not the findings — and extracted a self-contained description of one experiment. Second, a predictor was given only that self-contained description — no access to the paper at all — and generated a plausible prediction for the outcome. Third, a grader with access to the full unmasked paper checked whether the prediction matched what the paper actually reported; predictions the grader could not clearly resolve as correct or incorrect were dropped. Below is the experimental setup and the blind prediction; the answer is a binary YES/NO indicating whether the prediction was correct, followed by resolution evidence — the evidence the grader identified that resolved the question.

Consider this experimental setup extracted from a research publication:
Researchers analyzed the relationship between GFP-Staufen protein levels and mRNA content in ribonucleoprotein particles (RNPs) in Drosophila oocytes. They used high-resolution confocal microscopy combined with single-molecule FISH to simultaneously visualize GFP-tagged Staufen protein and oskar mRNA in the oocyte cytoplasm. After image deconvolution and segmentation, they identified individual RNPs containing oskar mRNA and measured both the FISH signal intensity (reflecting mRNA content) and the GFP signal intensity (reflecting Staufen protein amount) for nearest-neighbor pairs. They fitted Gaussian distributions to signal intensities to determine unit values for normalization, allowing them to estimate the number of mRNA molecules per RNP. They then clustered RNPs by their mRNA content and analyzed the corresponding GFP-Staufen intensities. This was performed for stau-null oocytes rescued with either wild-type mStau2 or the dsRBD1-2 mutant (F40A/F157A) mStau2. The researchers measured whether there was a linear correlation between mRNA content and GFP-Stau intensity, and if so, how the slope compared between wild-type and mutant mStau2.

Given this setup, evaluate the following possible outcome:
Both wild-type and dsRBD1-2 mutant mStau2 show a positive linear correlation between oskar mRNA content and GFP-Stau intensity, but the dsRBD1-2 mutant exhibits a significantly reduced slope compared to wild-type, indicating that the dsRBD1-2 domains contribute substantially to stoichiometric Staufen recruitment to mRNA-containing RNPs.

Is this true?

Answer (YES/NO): YES